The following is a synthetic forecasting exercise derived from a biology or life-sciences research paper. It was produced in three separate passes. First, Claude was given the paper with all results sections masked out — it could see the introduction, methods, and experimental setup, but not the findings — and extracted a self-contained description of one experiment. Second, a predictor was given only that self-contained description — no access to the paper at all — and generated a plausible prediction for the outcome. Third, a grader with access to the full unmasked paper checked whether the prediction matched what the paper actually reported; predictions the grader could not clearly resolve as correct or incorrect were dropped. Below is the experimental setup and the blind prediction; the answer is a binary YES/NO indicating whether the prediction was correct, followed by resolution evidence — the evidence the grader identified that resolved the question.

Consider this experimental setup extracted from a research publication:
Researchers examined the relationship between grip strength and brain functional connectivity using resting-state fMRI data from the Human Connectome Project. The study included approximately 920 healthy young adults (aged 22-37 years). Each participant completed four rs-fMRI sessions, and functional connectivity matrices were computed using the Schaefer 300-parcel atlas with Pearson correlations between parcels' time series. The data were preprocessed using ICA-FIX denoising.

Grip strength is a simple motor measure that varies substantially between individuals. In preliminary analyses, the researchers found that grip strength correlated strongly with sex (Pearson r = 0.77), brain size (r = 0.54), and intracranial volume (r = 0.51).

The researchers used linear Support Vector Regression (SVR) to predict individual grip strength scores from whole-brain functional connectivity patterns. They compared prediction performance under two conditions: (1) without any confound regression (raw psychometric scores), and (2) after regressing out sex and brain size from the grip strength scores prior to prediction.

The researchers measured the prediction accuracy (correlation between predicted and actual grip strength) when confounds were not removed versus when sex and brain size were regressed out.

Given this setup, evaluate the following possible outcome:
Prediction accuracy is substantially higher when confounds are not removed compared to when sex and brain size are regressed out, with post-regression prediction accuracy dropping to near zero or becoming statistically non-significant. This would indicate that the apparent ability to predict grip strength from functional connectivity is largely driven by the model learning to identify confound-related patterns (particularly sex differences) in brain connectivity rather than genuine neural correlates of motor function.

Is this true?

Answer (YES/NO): NO